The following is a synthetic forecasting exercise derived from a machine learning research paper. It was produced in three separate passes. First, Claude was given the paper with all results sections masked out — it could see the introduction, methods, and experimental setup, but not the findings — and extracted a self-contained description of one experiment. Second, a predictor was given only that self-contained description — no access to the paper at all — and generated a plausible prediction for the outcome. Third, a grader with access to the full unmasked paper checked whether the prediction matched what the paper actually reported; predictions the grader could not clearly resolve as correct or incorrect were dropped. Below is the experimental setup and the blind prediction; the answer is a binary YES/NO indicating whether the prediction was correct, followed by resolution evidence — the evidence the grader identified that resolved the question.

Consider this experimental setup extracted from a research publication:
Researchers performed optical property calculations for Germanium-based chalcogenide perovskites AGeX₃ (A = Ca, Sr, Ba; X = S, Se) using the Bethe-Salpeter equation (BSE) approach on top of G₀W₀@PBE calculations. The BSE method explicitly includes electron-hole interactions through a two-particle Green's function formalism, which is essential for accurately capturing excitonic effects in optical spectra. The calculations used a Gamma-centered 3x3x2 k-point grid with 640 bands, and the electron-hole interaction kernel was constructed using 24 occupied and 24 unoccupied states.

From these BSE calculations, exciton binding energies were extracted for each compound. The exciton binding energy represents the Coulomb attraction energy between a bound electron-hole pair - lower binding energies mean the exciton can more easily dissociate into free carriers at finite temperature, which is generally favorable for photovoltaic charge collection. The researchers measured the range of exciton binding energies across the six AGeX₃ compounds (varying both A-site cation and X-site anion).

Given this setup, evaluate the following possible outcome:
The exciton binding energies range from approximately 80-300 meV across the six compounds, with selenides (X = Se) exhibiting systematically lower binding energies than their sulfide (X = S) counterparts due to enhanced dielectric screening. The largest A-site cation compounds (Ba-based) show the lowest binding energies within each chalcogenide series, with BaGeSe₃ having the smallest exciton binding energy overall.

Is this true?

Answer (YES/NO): NO